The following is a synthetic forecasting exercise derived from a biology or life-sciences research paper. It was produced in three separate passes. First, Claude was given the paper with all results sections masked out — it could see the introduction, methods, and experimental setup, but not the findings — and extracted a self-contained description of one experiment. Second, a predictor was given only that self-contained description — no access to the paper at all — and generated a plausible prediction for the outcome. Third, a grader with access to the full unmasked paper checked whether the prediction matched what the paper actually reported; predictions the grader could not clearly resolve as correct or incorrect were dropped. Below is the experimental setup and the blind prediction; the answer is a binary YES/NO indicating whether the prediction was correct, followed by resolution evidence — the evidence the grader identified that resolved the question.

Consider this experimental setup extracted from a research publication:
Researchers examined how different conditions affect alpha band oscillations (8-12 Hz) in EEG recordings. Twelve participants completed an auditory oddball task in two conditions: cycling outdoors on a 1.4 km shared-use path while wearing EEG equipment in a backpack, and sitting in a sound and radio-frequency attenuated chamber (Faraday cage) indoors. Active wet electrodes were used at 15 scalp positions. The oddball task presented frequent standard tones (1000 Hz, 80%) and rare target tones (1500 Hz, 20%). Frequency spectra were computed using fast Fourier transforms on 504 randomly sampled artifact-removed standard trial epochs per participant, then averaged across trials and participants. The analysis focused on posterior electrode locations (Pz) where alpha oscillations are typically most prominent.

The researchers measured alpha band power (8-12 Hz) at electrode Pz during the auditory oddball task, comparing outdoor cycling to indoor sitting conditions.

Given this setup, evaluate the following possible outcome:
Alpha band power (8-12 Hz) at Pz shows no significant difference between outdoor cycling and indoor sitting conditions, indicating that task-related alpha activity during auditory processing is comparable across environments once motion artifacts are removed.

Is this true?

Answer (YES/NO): YES